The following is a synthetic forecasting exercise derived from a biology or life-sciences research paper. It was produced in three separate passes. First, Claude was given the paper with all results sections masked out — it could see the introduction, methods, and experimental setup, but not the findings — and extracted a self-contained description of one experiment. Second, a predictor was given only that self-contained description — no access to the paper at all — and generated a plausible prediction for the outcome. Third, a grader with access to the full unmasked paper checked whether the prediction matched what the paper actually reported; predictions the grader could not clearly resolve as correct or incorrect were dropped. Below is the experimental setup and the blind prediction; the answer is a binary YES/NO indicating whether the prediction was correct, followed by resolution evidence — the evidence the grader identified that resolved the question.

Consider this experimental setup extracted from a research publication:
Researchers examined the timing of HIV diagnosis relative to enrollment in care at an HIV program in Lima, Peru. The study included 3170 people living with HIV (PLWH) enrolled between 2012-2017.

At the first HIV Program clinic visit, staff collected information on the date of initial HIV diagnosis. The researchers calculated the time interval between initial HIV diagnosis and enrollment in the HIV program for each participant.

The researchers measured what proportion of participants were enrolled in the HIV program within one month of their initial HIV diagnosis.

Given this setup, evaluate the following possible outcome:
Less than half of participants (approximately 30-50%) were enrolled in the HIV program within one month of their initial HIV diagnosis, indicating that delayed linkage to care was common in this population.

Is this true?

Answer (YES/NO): NO